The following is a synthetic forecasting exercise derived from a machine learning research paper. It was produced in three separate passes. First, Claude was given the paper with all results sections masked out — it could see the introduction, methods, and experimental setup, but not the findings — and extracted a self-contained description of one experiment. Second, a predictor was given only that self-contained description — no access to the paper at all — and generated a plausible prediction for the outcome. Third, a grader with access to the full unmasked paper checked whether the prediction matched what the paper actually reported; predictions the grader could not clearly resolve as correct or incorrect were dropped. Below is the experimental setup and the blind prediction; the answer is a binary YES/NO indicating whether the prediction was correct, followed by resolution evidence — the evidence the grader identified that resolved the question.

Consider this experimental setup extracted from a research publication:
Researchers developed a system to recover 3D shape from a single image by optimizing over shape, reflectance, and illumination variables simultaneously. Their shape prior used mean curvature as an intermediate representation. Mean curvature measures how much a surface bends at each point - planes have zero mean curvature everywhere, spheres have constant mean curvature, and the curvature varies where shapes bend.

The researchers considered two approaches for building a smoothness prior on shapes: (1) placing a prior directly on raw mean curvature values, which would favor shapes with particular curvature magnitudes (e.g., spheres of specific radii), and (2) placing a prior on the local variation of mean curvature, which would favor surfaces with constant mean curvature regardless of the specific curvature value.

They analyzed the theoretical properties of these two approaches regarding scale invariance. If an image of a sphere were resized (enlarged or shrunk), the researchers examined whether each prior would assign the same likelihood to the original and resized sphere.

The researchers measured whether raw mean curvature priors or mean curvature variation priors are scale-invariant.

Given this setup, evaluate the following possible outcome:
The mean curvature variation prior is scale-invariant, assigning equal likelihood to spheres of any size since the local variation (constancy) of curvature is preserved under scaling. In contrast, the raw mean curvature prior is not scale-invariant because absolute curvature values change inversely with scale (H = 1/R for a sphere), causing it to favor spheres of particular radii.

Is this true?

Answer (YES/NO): YES